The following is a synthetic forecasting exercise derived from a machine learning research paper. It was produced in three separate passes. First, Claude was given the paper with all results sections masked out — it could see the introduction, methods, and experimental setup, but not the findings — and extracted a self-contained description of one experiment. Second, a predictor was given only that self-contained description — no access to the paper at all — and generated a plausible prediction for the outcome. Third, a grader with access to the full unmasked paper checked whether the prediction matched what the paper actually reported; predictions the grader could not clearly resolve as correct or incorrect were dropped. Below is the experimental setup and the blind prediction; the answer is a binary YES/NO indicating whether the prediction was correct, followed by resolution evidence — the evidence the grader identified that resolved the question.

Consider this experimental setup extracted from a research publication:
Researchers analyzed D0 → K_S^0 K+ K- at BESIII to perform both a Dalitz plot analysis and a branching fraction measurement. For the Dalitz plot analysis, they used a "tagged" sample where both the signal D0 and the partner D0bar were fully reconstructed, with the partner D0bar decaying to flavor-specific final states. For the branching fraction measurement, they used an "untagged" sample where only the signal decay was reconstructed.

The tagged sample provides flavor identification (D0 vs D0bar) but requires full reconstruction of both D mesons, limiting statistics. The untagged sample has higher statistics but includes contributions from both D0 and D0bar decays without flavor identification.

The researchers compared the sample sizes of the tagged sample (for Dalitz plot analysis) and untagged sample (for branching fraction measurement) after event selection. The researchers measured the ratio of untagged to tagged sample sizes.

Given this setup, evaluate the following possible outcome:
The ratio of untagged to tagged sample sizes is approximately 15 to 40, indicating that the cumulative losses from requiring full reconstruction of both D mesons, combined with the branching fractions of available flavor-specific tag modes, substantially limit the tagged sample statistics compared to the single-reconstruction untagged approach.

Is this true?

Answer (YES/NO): NO